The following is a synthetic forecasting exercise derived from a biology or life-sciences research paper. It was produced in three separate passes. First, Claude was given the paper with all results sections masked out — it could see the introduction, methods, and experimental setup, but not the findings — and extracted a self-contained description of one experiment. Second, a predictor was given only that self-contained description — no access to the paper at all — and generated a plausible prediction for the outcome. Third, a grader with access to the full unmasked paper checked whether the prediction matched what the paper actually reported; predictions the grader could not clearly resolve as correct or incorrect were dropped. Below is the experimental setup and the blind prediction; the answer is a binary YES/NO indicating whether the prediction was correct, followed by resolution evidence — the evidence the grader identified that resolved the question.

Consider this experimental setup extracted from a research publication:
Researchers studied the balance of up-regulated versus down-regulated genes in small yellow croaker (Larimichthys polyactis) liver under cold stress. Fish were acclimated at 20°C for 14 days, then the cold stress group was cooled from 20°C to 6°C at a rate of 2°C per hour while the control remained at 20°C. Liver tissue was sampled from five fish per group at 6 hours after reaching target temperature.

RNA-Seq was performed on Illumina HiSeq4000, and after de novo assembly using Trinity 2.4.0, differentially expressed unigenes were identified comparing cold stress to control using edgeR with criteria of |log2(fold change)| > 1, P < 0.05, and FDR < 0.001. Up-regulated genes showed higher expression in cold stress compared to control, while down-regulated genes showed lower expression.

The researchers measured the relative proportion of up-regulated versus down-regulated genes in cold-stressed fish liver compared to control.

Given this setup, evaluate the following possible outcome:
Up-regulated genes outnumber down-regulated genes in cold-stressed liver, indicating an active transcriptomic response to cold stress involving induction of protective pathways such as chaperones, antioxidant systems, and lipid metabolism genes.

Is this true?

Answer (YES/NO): NO